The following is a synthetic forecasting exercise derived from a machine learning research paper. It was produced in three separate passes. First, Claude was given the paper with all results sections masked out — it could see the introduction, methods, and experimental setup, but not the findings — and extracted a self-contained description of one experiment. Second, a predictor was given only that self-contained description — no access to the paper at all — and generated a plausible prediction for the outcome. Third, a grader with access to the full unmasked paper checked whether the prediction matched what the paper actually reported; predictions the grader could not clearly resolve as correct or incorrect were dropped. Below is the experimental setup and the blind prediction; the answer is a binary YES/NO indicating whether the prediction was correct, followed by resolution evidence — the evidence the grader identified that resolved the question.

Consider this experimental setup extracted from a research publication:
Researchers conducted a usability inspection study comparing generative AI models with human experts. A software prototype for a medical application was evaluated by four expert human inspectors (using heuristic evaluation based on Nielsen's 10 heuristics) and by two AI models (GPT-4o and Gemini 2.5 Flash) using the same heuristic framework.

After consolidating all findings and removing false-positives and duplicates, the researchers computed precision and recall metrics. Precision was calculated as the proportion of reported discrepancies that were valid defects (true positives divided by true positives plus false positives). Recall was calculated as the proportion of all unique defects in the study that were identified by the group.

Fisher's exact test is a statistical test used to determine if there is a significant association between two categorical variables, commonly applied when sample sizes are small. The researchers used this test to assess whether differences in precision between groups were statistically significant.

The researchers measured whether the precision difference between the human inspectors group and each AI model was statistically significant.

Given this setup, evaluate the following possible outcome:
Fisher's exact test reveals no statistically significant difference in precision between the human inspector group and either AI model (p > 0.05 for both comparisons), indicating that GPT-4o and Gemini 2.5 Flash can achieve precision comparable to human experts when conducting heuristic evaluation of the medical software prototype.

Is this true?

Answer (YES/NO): NO